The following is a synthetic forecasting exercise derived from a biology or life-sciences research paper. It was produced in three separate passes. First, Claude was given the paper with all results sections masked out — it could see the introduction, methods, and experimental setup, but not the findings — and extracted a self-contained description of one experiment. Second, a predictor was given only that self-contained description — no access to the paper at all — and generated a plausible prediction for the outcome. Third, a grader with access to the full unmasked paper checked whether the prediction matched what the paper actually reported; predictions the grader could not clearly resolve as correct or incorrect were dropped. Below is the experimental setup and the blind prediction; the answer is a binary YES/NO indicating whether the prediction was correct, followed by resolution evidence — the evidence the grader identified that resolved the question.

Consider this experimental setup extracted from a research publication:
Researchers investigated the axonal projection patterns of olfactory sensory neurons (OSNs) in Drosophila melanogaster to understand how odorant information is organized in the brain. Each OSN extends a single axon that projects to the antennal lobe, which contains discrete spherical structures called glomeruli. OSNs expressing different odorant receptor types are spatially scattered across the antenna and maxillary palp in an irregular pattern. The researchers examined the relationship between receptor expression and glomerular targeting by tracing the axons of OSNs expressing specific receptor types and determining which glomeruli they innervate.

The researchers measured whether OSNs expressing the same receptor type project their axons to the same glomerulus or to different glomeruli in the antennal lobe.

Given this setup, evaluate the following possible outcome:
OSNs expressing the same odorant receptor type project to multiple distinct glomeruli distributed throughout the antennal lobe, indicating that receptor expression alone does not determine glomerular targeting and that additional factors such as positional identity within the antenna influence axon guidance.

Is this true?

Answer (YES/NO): NO